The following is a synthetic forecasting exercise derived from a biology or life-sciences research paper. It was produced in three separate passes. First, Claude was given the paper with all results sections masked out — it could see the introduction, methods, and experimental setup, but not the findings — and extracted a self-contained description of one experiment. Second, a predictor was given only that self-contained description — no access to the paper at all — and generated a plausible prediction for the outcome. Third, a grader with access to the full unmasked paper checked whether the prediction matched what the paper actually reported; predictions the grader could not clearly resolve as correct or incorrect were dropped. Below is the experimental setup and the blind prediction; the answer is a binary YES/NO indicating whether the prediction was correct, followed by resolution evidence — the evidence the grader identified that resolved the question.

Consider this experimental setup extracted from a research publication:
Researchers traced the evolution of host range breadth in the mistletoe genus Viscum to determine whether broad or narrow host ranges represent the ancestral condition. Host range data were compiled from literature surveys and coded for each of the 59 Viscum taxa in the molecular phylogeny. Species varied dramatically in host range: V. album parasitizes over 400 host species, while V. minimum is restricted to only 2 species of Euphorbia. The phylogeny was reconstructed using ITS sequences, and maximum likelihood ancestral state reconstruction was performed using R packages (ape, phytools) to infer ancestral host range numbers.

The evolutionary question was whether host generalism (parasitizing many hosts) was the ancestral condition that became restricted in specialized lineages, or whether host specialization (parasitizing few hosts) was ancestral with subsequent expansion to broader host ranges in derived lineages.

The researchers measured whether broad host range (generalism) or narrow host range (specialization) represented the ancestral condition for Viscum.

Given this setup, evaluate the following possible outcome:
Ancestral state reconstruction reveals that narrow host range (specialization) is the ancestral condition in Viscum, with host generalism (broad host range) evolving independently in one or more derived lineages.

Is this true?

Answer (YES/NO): YES